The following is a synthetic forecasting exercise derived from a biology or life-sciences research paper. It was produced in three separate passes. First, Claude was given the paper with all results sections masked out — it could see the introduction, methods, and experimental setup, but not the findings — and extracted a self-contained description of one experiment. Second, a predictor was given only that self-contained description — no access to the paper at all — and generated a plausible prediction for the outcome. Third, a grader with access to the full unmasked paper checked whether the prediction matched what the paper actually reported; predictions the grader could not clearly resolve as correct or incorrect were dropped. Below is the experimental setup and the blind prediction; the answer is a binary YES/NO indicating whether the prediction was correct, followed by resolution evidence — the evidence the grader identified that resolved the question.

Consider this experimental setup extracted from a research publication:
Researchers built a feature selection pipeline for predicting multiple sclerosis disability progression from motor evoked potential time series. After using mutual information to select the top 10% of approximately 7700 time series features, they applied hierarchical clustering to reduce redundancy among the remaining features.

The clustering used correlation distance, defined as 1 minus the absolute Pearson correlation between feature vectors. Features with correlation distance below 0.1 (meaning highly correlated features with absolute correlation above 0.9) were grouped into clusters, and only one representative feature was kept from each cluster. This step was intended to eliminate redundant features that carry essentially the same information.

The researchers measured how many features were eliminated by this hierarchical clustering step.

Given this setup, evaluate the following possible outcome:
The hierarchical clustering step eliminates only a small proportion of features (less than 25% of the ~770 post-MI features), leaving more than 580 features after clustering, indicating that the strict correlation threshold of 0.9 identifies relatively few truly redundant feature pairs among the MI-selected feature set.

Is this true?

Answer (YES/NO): YES